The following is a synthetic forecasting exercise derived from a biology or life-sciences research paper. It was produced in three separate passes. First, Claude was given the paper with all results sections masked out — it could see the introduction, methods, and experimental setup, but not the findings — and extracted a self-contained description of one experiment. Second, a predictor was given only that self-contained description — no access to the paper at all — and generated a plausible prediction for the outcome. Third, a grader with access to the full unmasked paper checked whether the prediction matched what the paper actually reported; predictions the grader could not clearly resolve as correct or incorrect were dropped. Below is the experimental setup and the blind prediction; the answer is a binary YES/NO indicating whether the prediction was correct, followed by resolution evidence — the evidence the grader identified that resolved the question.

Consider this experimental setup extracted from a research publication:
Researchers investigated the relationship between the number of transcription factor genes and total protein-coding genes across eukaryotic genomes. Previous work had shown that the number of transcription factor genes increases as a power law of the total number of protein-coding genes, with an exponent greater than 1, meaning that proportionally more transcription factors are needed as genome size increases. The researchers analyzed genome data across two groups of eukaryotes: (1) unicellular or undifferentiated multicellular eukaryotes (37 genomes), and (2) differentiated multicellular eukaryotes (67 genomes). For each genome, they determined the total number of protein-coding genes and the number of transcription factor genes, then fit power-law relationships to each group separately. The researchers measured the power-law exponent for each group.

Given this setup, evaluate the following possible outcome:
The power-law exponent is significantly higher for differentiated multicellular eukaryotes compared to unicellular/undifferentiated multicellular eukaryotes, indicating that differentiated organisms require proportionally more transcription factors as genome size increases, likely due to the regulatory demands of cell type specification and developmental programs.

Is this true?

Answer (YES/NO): NO